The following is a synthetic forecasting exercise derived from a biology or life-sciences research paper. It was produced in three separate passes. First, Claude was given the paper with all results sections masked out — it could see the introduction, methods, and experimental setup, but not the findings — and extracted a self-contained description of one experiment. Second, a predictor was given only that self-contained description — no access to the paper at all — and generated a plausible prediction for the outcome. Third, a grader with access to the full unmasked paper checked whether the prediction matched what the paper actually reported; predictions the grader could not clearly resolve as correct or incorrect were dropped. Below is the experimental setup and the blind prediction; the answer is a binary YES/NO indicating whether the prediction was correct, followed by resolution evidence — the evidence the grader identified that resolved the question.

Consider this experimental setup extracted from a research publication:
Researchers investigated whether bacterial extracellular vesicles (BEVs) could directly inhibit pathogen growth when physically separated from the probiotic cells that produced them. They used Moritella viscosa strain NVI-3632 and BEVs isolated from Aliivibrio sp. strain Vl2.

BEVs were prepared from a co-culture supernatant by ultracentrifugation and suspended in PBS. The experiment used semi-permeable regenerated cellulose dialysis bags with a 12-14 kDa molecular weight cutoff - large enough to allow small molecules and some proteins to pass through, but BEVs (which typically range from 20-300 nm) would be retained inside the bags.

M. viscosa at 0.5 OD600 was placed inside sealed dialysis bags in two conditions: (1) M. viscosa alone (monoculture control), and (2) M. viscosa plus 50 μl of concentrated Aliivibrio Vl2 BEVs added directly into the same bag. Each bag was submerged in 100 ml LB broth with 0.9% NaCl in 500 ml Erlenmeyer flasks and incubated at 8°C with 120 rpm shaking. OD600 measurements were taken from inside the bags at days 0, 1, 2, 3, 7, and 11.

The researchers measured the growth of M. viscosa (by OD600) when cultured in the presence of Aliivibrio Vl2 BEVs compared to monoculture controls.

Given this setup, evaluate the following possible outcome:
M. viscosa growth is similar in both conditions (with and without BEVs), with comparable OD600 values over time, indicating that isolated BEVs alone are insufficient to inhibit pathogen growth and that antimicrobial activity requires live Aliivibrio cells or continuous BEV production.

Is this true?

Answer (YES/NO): YES